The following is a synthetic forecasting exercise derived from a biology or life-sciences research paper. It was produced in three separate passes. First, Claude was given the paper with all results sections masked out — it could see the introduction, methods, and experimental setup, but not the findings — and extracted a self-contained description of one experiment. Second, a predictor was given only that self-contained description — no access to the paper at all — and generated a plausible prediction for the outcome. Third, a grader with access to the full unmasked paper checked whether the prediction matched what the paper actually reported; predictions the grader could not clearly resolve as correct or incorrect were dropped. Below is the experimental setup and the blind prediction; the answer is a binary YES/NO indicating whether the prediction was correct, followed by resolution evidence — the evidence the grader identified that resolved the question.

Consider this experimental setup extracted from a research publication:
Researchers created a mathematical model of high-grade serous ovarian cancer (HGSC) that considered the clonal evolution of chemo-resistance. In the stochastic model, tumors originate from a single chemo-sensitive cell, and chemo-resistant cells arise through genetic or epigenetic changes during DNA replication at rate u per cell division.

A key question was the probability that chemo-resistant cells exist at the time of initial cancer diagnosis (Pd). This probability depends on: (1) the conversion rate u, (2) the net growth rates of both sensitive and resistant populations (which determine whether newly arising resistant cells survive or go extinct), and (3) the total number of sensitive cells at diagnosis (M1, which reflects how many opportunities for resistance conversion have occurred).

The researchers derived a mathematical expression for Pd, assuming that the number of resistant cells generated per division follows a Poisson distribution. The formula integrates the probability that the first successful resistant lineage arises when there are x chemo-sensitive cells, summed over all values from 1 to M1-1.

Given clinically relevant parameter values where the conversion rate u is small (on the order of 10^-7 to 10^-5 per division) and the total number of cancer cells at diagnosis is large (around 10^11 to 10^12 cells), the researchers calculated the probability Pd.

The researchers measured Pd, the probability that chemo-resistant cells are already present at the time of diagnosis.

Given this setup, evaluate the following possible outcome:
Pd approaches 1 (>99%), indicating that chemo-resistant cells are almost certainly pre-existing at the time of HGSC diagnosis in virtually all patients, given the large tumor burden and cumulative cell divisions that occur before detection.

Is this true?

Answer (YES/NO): YES